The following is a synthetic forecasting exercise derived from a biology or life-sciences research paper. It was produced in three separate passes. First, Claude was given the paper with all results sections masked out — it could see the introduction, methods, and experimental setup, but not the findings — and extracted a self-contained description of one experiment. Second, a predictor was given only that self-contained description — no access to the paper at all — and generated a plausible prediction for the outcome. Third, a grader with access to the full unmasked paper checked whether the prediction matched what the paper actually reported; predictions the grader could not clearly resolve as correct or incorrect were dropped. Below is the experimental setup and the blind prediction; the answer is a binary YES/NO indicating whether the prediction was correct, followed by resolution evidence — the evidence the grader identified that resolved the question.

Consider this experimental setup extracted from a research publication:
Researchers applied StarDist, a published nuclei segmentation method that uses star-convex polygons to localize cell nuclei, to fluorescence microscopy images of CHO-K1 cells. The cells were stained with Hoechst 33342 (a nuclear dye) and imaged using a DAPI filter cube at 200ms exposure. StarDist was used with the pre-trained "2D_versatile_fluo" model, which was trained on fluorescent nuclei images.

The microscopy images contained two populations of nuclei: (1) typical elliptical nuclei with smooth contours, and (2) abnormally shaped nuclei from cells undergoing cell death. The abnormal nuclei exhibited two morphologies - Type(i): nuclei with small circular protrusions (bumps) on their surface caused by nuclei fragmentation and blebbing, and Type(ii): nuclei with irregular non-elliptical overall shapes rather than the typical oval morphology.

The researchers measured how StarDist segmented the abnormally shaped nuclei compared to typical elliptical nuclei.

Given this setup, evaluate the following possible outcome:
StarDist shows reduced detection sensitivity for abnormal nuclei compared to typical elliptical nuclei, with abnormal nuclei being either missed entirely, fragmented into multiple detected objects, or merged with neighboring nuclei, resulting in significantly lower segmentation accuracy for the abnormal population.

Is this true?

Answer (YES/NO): YES